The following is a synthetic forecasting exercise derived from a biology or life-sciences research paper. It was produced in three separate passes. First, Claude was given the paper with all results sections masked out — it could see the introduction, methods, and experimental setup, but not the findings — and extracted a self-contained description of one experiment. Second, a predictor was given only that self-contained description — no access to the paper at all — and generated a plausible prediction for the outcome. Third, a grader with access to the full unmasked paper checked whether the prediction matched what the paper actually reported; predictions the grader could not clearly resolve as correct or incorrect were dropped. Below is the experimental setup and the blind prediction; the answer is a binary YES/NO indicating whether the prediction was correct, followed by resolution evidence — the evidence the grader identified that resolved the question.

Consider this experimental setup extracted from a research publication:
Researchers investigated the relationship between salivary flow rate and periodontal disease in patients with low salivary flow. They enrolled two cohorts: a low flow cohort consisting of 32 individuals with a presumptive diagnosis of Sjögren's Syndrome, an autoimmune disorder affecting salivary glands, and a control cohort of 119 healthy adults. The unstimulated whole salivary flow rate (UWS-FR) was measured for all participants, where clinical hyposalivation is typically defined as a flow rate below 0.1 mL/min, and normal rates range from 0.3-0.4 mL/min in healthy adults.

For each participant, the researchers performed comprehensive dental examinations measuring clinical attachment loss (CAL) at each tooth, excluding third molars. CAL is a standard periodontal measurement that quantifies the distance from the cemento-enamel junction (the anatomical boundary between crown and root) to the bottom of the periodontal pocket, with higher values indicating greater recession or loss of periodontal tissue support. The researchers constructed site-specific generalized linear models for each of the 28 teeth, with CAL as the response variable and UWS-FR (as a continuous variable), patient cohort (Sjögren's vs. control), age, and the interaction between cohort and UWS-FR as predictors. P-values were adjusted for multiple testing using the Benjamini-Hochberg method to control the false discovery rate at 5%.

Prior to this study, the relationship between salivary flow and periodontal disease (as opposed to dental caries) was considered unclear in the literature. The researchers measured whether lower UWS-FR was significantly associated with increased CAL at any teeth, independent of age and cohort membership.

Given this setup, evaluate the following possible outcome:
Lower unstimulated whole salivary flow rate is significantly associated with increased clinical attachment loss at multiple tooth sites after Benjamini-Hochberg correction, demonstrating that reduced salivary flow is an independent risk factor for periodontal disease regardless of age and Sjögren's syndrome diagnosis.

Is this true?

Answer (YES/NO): YES